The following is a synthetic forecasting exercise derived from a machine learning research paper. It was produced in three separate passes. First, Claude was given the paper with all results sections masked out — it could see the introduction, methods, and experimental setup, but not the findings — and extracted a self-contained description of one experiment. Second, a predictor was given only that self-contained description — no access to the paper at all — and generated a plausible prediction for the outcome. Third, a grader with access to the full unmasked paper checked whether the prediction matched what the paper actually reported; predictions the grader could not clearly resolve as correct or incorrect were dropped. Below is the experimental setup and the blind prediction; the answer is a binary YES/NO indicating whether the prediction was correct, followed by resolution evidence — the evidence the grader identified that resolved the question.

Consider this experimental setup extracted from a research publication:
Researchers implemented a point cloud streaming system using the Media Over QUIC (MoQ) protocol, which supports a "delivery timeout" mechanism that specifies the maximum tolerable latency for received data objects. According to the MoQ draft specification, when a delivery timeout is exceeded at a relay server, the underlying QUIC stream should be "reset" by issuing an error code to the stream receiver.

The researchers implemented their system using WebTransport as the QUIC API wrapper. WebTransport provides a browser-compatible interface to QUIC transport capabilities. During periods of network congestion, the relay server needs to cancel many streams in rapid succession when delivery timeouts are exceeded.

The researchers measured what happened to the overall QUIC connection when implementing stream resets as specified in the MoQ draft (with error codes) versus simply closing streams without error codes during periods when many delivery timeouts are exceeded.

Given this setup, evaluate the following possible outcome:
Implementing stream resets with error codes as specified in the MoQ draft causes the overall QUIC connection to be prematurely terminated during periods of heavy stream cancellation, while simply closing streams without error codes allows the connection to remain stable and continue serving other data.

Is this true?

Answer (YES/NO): YES